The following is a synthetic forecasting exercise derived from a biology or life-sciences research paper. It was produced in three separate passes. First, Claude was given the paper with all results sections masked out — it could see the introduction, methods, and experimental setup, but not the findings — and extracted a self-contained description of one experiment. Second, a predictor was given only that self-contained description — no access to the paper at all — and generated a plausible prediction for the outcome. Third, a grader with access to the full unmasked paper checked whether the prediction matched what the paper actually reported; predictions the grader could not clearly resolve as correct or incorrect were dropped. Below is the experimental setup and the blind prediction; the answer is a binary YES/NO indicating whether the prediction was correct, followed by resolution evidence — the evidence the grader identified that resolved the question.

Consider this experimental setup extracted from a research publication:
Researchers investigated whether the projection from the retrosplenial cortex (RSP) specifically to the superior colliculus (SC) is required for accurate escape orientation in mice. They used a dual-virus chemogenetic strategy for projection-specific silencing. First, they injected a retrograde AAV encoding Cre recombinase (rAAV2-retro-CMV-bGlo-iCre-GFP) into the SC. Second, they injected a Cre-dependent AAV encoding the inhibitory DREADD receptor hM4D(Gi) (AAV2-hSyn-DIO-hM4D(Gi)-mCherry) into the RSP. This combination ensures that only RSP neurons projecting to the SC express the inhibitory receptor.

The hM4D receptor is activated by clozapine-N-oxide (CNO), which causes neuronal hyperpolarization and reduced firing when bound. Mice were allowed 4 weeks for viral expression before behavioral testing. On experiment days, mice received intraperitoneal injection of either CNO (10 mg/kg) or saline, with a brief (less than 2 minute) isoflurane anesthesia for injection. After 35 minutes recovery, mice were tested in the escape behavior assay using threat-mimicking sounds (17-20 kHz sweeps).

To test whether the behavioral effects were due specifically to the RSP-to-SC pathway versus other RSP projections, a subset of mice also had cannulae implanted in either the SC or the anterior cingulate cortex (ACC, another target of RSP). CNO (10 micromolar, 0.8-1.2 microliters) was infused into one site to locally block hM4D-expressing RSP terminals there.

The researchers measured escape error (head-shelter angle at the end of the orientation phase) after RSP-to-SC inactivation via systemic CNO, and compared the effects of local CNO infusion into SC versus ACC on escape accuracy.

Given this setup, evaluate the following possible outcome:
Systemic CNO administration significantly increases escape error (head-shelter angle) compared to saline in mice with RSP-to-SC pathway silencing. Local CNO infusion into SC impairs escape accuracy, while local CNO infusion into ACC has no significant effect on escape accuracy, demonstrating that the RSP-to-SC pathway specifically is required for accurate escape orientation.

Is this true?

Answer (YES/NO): YES